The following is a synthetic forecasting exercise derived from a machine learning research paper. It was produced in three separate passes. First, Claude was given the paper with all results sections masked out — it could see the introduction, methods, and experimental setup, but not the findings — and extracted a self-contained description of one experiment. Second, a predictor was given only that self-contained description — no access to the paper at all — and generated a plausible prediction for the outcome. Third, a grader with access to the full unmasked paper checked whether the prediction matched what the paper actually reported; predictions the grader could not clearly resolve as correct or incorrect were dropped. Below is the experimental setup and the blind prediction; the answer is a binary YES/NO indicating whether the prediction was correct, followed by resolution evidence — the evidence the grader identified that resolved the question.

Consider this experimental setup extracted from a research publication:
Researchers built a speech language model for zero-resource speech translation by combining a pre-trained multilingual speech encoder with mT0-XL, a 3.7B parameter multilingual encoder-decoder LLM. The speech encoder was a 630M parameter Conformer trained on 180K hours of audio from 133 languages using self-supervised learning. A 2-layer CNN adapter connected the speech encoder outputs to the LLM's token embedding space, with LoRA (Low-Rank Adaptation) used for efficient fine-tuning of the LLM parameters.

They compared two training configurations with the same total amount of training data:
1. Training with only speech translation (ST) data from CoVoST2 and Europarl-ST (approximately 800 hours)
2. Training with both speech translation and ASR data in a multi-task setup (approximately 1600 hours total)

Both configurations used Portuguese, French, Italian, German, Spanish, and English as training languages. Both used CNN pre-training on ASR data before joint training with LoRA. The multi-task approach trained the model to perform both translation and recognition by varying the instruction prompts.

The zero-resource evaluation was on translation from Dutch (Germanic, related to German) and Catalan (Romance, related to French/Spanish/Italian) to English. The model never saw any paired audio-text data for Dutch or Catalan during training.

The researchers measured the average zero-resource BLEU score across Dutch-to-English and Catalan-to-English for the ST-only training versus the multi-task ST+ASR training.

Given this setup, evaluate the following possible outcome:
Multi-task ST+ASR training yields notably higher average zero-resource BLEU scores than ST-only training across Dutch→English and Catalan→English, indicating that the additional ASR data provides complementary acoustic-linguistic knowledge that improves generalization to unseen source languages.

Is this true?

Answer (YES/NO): NO